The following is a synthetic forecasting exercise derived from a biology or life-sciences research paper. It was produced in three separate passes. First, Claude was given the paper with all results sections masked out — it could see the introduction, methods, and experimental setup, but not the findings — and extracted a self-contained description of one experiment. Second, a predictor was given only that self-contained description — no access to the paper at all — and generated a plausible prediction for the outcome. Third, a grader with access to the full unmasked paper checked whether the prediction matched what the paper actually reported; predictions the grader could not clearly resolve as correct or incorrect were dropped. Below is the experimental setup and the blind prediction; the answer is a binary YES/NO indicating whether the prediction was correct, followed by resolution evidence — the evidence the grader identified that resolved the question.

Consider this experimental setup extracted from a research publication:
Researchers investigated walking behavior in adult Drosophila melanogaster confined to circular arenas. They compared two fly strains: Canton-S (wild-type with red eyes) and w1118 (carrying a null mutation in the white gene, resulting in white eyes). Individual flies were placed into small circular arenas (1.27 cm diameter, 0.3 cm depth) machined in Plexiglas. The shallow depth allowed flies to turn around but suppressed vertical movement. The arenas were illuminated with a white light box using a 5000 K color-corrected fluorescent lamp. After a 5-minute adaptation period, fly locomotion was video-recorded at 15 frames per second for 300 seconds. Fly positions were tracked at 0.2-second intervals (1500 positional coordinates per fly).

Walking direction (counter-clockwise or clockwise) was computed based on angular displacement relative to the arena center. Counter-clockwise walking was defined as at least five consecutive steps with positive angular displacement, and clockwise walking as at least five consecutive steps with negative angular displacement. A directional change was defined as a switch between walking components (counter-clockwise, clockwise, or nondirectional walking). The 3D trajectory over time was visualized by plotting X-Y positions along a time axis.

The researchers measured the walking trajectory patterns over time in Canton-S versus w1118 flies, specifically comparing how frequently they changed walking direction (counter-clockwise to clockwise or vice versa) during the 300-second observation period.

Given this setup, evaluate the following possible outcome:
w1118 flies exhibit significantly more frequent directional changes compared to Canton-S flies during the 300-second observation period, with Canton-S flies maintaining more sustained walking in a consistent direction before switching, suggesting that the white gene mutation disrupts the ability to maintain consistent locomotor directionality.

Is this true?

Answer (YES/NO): YES